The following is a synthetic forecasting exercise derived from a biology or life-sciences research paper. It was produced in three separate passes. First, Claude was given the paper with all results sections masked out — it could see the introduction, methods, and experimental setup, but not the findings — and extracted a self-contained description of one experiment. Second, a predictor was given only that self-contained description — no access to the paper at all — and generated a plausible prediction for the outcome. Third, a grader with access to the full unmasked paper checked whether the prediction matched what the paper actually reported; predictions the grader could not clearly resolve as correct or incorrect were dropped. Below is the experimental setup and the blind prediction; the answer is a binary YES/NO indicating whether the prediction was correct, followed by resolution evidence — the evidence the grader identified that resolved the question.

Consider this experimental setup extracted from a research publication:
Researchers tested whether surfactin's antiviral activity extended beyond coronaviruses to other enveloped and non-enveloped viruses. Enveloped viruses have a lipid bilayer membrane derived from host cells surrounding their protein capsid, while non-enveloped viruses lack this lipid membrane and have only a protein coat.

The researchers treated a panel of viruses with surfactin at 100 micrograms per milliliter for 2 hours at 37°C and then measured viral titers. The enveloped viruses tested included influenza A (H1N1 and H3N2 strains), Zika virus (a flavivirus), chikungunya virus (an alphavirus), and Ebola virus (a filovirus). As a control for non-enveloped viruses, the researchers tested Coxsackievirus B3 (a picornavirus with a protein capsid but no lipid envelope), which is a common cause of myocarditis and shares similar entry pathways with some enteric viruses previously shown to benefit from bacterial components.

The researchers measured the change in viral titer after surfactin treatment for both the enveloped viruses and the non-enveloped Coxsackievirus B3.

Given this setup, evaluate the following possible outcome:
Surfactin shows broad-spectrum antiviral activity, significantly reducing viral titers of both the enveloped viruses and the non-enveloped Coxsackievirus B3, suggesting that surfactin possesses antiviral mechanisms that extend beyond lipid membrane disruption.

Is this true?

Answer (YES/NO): NO